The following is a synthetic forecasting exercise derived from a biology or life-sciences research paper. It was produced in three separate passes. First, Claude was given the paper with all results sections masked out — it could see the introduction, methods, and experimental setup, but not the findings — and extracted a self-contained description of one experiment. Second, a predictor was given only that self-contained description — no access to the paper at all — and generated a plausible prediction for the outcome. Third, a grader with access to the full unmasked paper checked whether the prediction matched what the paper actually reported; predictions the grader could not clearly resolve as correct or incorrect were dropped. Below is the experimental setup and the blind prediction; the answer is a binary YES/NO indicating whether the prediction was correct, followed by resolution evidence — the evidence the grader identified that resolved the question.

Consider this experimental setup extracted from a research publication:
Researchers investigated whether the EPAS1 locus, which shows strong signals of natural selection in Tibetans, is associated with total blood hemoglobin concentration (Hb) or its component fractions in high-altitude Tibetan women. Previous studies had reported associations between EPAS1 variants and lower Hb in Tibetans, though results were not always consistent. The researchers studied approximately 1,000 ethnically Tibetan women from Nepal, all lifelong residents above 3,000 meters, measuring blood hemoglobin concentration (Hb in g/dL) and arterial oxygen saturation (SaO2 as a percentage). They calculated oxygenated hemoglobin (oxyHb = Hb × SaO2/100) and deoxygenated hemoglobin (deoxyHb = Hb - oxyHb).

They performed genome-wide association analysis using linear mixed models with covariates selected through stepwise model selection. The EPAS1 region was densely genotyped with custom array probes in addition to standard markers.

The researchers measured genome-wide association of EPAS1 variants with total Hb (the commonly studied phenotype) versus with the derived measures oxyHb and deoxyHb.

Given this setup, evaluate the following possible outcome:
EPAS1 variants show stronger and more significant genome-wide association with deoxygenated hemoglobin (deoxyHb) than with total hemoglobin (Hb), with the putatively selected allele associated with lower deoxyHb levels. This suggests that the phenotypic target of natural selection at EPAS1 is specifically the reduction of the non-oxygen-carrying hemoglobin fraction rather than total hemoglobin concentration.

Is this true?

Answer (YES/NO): NO